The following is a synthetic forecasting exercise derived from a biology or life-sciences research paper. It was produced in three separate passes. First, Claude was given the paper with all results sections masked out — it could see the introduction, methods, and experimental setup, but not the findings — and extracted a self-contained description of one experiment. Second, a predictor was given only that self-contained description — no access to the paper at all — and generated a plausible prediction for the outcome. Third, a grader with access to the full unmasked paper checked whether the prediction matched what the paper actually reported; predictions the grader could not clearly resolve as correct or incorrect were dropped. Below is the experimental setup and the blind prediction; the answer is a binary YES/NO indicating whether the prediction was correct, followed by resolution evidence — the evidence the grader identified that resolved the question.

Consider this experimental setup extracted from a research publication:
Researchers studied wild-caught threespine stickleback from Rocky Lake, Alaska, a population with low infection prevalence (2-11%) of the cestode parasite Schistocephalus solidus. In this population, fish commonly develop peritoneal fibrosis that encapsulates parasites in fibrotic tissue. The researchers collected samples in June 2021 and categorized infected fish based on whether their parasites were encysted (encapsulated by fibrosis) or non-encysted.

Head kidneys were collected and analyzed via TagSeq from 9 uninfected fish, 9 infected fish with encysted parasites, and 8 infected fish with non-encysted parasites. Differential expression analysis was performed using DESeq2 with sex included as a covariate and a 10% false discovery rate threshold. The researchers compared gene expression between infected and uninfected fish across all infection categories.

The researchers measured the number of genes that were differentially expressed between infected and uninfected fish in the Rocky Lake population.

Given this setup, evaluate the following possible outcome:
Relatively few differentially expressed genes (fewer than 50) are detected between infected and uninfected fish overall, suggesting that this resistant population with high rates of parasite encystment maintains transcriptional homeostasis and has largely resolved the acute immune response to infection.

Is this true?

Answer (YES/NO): YES